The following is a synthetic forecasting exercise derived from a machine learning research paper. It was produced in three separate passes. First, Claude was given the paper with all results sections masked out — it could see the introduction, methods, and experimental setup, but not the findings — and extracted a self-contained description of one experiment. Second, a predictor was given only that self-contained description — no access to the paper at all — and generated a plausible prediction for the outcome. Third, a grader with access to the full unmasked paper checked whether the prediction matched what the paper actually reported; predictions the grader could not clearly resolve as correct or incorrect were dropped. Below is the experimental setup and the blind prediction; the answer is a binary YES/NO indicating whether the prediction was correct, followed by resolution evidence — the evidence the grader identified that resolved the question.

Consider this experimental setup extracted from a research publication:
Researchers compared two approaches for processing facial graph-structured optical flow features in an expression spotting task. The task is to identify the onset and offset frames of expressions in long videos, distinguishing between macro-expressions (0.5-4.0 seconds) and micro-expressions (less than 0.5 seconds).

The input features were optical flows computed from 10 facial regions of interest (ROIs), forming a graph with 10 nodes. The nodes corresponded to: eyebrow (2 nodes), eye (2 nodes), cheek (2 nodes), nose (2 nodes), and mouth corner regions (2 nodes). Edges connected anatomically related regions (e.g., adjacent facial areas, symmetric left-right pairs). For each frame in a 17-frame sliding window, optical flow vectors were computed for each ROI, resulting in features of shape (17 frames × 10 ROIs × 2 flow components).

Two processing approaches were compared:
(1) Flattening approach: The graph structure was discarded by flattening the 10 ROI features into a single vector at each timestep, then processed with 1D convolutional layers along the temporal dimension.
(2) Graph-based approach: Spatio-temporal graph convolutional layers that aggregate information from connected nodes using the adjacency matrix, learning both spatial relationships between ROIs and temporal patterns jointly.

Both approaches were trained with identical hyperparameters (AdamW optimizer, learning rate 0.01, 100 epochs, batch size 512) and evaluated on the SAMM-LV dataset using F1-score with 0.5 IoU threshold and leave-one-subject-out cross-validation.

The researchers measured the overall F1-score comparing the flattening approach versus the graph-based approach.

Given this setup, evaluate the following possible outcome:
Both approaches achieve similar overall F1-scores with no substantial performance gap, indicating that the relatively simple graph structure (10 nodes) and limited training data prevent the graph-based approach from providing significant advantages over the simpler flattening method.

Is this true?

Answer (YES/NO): YES